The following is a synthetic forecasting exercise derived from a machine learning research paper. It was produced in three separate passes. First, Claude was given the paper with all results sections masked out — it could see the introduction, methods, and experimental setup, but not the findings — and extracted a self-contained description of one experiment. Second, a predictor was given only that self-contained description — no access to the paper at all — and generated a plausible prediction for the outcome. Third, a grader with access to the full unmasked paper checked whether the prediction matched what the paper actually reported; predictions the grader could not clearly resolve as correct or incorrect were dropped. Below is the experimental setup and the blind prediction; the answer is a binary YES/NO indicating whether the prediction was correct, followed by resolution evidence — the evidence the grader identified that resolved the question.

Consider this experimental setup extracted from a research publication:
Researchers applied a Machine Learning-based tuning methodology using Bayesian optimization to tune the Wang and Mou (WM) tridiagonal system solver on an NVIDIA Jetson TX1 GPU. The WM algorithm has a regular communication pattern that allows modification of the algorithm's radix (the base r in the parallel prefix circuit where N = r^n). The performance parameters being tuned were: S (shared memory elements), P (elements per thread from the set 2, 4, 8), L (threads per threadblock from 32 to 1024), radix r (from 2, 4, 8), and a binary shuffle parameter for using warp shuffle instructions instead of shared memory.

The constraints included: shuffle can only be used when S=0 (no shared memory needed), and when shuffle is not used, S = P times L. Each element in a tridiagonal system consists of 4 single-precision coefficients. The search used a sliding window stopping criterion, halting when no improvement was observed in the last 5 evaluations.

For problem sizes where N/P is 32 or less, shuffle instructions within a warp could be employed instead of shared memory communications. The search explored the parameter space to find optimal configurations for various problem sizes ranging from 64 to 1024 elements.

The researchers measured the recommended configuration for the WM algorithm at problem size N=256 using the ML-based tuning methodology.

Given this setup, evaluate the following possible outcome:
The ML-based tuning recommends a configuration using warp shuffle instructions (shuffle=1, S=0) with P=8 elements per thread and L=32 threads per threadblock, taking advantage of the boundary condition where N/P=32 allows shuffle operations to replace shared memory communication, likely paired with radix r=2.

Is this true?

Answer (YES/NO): NO